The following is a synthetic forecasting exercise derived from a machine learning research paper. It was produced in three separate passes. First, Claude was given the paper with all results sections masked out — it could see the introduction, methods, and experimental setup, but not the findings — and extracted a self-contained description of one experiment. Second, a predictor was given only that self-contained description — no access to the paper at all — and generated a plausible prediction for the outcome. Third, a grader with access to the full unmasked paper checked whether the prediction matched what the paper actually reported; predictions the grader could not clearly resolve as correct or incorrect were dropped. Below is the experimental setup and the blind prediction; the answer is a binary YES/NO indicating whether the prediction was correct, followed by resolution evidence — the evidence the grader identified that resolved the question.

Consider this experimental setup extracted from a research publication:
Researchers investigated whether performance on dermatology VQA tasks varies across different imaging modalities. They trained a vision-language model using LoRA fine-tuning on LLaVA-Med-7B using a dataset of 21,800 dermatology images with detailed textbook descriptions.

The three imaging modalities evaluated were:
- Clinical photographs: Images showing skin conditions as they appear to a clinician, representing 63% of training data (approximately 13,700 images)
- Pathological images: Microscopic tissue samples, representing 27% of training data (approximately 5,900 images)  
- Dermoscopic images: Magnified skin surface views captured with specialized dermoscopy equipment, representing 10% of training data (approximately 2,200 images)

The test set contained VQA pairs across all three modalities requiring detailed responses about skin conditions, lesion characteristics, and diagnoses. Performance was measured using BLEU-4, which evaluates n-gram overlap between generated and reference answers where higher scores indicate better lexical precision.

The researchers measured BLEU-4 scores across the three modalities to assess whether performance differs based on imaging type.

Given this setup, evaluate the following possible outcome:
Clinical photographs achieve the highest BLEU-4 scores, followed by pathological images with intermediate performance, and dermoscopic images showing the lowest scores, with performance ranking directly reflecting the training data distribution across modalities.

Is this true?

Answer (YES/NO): YES